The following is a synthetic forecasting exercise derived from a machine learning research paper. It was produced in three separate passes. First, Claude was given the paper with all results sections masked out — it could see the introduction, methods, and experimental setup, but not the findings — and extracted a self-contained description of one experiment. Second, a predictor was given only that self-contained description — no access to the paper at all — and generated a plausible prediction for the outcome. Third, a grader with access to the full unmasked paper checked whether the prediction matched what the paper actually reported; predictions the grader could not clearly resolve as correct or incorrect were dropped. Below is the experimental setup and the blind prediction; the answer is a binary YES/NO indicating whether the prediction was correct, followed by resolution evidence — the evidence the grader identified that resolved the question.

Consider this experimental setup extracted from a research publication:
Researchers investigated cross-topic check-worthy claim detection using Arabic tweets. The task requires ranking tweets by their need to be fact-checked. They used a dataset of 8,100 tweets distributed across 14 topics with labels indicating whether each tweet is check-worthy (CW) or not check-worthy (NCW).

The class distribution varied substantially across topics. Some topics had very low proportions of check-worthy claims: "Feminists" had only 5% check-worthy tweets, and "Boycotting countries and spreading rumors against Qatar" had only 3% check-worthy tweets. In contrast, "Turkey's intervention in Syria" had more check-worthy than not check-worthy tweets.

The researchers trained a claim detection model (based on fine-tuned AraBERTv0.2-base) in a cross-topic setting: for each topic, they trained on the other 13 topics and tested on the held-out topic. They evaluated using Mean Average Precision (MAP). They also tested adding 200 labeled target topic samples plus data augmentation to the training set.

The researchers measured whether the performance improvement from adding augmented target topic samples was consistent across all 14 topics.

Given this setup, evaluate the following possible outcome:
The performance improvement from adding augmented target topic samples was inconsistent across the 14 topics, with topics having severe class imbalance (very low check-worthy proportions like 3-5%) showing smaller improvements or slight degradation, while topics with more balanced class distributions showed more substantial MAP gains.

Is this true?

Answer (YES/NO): NO